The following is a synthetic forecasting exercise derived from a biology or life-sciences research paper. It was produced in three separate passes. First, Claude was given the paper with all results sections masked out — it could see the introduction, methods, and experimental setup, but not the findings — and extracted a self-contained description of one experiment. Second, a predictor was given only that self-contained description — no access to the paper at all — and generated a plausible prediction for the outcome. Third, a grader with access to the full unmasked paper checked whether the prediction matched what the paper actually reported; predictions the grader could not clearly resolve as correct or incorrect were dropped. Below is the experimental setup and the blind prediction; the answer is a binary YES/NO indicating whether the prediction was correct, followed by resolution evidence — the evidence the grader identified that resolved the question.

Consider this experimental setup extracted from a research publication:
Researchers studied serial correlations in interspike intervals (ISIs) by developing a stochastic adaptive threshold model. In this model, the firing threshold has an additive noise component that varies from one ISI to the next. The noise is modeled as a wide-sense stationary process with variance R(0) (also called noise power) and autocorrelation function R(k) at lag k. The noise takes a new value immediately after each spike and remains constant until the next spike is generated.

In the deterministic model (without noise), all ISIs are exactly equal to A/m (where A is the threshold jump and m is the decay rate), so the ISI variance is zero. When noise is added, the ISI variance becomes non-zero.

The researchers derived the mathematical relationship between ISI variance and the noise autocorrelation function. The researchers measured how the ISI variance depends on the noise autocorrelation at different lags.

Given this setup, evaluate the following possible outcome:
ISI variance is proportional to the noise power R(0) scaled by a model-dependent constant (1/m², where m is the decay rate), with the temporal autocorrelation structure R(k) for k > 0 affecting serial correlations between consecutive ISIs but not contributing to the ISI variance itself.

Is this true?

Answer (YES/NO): NO